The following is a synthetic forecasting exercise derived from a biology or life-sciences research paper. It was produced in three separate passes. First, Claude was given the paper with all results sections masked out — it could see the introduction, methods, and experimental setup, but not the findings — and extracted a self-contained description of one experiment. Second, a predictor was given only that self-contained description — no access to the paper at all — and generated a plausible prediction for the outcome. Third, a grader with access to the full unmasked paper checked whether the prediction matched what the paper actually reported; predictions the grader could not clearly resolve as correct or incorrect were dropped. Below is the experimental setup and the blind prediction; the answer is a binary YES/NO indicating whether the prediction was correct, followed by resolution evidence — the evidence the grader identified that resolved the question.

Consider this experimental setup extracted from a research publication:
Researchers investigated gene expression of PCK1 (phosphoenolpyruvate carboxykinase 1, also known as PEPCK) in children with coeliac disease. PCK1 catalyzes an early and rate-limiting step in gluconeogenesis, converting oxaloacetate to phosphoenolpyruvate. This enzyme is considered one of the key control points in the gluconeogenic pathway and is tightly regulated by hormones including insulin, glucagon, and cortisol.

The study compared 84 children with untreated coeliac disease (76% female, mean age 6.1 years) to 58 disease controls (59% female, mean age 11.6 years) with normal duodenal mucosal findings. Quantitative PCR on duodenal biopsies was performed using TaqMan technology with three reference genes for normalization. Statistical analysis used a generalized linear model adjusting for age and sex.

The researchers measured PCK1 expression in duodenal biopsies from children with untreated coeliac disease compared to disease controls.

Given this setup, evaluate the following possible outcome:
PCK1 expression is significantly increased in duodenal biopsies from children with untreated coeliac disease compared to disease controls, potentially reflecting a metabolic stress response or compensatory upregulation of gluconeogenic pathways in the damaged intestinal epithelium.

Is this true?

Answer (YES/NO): NO